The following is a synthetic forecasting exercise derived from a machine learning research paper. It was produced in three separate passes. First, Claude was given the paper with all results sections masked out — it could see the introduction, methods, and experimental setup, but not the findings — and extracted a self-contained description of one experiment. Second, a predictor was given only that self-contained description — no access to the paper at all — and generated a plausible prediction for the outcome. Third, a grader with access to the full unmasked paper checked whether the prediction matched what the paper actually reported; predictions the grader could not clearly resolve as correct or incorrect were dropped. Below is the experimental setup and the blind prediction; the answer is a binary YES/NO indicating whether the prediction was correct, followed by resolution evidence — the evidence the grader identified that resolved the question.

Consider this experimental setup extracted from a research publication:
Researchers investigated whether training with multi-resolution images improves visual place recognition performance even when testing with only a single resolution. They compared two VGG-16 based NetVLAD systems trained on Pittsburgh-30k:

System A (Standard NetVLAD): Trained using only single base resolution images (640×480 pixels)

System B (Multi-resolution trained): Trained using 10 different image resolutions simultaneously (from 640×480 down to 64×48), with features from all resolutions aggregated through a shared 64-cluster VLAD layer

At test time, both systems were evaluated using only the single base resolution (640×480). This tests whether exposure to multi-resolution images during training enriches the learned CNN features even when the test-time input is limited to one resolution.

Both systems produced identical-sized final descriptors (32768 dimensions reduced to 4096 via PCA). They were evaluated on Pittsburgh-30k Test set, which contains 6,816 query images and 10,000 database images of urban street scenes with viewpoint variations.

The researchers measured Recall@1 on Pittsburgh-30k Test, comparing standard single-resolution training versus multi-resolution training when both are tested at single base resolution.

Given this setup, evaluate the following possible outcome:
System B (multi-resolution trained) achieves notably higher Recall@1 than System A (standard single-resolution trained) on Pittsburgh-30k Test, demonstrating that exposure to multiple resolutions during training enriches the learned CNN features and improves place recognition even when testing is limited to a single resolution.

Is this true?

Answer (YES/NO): NO